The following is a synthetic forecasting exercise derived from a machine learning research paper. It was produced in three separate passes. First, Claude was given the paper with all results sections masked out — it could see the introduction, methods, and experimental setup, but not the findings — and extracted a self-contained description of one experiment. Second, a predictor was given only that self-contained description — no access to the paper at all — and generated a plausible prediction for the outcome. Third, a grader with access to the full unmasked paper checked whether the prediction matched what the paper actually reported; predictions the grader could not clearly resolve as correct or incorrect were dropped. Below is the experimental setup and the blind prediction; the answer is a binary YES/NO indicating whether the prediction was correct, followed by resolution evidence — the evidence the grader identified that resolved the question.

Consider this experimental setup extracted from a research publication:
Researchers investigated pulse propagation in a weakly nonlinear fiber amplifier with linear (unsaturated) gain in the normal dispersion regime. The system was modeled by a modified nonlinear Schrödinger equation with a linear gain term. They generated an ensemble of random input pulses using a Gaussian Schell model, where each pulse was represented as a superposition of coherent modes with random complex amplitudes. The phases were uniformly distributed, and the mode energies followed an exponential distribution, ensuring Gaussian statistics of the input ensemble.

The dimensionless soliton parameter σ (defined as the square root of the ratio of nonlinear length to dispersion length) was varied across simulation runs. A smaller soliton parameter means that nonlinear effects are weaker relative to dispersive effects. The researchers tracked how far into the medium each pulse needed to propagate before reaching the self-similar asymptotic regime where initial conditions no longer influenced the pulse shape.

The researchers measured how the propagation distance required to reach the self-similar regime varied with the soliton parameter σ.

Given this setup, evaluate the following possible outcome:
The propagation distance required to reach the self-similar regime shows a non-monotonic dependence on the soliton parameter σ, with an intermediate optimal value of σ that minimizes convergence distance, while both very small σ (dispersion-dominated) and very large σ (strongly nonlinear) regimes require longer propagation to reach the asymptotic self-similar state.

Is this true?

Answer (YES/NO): NO